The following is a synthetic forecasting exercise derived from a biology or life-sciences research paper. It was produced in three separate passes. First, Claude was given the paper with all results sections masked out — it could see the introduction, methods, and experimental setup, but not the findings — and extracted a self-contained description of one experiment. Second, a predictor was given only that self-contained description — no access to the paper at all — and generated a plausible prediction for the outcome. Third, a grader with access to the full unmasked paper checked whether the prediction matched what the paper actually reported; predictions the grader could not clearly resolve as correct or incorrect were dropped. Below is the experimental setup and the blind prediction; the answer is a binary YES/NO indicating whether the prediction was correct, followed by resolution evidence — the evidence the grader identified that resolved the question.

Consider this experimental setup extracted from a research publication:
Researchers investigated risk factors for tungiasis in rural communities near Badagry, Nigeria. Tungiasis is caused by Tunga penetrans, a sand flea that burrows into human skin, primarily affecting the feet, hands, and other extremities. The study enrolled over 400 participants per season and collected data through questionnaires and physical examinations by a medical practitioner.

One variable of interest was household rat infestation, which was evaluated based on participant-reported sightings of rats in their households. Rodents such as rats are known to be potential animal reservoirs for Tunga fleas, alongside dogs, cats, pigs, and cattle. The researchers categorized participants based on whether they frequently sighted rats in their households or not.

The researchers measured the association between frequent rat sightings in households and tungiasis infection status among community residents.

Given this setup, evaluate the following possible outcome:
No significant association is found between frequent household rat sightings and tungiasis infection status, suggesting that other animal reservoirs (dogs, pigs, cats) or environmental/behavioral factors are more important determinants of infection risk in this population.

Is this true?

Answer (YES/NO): NO